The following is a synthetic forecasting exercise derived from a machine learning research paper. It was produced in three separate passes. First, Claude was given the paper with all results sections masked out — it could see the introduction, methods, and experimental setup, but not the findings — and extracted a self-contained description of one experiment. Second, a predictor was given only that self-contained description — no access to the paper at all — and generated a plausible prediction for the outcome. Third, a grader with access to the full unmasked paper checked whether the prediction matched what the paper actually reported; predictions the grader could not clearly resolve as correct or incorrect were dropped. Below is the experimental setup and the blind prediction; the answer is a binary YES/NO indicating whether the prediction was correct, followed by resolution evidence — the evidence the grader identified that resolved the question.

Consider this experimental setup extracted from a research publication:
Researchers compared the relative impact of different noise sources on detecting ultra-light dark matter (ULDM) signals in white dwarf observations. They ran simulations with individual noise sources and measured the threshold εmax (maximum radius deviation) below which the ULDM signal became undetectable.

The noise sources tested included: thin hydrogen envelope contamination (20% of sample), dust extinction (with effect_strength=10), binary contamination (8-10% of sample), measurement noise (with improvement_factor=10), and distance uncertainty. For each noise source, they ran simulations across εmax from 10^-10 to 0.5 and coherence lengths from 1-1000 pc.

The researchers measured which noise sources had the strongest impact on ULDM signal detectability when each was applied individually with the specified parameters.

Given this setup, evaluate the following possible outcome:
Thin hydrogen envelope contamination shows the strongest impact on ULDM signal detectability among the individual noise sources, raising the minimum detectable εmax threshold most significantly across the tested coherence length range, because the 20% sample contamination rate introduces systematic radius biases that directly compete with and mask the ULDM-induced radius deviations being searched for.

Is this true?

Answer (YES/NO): NO